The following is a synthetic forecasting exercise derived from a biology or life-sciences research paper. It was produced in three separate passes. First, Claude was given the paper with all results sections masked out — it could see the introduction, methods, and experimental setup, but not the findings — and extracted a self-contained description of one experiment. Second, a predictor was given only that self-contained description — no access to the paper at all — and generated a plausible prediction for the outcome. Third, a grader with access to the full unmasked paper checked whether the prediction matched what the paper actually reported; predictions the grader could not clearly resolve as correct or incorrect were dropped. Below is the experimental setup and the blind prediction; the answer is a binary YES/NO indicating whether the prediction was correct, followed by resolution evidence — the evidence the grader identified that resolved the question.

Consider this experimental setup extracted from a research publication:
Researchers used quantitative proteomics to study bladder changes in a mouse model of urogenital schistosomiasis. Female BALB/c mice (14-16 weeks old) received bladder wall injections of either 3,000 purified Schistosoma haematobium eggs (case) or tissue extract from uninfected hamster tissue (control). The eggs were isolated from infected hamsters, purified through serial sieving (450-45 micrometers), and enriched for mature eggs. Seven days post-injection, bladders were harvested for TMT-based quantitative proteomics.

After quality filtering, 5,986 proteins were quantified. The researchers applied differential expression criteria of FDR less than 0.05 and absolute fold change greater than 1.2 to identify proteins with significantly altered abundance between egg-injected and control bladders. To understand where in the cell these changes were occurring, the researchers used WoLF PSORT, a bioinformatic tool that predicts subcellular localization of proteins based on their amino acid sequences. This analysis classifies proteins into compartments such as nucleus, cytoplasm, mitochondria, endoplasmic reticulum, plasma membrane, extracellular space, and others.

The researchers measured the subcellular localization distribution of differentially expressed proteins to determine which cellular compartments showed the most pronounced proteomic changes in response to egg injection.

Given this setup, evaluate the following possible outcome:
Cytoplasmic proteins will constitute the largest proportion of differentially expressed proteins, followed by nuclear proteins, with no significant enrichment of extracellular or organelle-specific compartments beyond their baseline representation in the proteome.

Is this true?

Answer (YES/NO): NO